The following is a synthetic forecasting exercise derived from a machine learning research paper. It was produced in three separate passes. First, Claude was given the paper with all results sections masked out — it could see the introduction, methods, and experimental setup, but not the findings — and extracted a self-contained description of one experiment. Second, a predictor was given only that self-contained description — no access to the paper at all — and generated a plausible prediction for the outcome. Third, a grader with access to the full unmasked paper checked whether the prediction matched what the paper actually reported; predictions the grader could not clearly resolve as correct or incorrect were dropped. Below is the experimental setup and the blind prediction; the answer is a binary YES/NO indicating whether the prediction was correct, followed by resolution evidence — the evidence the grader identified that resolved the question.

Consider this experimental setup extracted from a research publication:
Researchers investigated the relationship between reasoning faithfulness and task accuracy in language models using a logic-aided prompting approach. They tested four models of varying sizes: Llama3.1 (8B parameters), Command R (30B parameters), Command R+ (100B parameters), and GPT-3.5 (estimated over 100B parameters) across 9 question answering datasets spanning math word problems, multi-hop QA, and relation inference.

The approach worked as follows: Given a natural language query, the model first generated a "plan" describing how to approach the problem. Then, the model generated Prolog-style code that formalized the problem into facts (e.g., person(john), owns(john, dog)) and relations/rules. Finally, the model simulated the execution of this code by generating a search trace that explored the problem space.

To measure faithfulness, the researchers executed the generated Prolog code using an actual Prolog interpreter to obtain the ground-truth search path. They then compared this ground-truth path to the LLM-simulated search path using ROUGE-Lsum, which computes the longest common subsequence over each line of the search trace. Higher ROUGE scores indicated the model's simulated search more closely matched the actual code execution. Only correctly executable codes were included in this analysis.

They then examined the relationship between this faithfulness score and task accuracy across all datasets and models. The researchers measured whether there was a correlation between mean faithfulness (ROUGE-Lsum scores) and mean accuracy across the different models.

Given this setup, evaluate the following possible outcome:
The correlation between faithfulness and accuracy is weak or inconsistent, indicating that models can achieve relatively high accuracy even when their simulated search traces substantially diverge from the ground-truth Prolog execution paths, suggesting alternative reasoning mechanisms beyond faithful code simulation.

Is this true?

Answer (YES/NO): NO